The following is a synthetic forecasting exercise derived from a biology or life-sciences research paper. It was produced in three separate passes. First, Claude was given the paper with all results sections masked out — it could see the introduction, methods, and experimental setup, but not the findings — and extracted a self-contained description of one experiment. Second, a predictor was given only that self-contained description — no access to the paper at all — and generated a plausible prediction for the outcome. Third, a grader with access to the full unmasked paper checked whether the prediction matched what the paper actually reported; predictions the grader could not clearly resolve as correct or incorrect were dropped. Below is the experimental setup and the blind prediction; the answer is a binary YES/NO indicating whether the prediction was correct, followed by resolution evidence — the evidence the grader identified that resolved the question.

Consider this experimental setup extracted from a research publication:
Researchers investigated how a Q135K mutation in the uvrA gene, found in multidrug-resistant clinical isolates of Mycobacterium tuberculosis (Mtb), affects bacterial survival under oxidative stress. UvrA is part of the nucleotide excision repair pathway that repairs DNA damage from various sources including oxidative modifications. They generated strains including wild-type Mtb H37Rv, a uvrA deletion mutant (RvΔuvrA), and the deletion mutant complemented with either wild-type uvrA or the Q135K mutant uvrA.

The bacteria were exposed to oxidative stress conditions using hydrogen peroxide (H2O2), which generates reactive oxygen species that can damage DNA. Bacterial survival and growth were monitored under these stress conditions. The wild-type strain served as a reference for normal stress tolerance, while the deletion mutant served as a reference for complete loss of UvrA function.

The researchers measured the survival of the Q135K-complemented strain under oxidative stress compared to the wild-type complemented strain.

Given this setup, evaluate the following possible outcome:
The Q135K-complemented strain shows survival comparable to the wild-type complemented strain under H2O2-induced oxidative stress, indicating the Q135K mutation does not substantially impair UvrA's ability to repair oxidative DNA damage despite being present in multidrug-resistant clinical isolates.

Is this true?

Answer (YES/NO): NO